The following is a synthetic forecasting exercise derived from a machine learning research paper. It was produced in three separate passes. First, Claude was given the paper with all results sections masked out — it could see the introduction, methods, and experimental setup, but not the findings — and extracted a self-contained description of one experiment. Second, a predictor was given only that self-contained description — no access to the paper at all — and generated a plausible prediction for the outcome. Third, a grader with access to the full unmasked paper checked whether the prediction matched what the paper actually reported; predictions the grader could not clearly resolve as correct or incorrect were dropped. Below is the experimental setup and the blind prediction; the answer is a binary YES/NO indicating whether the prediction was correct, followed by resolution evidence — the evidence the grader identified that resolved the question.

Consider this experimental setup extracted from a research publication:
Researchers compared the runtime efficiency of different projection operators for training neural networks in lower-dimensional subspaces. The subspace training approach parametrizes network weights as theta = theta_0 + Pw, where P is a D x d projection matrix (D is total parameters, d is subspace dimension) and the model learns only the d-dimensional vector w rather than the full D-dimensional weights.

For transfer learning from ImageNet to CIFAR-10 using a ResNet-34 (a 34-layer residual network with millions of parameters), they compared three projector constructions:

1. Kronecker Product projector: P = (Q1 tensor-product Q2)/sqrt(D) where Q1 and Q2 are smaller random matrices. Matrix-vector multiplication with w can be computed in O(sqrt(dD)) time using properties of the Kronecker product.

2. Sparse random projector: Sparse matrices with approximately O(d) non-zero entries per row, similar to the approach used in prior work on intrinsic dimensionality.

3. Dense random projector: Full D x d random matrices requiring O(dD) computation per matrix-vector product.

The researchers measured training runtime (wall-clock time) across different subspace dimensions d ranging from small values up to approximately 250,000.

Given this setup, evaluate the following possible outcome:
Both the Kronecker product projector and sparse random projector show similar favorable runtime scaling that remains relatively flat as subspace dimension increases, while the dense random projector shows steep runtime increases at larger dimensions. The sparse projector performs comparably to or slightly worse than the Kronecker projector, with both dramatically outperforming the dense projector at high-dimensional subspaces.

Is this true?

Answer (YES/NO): NO